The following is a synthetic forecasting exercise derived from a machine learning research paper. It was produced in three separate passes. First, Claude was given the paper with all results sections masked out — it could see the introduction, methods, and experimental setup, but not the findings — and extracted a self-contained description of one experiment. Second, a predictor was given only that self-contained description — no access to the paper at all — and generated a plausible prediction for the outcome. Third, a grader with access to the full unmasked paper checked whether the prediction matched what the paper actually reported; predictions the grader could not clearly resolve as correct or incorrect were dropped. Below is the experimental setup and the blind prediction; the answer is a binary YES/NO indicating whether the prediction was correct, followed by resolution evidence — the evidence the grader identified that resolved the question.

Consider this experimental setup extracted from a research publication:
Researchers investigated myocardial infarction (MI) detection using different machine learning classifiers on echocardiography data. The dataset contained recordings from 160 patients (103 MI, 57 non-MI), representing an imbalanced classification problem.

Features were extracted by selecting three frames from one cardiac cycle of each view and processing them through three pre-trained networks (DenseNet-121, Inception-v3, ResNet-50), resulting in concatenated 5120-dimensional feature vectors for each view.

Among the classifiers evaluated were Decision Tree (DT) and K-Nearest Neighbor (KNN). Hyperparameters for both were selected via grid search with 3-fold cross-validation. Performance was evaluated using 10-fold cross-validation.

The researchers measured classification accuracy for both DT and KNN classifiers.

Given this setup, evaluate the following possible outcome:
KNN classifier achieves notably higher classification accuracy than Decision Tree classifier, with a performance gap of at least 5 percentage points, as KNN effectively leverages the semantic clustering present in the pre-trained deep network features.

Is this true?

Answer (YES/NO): YES